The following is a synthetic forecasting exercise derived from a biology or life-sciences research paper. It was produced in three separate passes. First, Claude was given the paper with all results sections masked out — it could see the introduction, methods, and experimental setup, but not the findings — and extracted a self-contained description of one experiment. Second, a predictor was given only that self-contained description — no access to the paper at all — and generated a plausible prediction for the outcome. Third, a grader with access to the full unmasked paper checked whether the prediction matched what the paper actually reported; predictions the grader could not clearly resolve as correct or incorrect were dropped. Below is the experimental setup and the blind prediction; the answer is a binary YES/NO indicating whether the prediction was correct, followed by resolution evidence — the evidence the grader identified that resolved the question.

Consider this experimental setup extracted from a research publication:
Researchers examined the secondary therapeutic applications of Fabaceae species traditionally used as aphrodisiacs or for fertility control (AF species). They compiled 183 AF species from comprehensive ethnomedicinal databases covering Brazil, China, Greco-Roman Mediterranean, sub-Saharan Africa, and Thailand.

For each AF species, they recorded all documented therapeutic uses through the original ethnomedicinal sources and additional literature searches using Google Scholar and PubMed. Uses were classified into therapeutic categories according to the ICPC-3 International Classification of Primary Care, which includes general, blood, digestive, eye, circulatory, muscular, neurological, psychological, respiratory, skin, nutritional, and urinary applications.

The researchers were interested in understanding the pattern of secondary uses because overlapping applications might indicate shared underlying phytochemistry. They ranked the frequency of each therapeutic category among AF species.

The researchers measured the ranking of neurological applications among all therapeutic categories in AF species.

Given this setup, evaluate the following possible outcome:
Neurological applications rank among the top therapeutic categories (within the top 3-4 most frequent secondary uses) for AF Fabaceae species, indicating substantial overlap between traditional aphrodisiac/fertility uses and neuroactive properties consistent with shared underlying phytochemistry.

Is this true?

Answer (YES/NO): YES